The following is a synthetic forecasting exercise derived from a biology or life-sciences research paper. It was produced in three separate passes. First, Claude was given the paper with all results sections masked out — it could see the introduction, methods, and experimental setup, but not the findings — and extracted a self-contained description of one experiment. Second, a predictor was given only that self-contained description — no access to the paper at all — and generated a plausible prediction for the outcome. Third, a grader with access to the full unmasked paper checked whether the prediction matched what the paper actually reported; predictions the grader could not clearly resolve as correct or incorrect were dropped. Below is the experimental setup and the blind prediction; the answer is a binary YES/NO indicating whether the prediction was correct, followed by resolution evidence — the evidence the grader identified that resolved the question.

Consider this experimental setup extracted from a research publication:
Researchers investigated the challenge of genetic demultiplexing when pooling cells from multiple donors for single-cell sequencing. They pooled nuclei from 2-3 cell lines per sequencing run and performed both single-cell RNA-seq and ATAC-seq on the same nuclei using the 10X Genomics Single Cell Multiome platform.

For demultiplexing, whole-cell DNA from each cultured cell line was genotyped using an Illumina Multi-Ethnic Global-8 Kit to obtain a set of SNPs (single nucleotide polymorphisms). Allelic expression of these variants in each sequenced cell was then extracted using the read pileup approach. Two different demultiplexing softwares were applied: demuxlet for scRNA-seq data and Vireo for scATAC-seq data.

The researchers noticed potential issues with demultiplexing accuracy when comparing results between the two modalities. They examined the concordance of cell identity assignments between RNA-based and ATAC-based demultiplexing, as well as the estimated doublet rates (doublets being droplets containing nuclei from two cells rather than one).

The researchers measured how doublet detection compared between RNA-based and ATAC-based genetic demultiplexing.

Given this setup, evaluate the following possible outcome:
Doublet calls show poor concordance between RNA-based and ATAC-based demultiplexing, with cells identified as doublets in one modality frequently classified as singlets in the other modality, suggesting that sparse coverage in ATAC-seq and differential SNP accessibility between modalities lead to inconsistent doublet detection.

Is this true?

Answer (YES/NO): NO